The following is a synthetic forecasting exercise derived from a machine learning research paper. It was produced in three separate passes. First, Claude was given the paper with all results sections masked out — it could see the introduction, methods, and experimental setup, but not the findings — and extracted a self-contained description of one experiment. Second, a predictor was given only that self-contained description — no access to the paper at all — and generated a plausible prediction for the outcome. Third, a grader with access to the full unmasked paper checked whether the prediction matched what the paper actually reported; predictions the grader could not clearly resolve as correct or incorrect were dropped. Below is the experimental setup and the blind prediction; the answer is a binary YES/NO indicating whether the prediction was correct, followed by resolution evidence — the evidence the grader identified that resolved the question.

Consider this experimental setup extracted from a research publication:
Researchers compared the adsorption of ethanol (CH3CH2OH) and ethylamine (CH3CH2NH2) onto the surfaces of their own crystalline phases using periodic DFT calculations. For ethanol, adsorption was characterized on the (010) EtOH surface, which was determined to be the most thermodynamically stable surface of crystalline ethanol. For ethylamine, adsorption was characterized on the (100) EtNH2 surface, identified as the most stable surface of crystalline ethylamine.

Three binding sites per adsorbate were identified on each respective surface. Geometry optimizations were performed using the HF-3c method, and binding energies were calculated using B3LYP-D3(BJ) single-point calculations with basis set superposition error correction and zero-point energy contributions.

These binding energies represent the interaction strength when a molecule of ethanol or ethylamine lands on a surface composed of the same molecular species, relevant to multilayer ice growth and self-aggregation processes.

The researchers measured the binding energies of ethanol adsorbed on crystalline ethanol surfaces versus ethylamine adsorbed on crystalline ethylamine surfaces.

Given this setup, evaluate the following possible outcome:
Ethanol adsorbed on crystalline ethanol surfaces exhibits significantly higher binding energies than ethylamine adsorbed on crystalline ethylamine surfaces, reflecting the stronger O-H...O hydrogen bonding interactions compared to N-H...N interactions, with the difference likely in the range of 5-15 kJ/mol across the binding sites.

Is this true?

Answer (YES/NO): NO